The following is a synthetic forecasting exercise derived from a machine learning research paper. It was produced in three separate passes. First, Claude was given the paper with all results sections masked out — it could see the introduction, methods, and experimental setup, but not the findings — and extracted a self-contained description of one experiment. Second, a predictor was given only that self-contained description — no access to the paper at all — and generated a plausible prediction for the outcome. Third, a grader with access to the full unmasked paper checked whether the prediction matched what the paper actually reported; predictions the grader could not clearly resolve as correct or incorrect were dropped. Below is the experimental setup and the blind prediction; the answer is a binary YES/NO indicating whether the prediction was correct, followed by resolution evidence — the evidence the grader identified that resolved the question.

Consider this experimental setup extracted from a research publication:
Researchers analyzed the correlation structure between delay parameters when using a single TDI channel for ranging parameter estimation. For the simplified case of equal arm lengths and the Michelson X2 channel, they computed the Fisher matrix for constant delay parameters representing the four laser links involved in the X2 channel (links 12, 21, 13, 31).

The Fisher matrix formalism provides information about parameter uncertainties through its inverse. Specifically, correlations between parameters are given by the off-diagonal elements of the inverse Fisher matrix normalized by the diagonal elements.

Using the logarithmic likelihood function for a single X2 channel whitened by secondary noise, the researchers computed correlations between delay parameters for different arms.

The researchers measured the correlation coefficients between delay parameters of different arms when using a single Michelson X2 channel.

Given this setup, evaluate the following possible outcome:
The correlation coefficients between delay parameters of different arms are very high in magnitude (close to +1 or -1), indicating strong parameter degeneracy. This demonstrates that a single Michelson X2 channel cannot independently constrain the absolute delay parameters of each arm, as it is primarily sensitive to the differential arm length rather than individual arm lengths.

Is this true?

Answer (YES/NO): NO